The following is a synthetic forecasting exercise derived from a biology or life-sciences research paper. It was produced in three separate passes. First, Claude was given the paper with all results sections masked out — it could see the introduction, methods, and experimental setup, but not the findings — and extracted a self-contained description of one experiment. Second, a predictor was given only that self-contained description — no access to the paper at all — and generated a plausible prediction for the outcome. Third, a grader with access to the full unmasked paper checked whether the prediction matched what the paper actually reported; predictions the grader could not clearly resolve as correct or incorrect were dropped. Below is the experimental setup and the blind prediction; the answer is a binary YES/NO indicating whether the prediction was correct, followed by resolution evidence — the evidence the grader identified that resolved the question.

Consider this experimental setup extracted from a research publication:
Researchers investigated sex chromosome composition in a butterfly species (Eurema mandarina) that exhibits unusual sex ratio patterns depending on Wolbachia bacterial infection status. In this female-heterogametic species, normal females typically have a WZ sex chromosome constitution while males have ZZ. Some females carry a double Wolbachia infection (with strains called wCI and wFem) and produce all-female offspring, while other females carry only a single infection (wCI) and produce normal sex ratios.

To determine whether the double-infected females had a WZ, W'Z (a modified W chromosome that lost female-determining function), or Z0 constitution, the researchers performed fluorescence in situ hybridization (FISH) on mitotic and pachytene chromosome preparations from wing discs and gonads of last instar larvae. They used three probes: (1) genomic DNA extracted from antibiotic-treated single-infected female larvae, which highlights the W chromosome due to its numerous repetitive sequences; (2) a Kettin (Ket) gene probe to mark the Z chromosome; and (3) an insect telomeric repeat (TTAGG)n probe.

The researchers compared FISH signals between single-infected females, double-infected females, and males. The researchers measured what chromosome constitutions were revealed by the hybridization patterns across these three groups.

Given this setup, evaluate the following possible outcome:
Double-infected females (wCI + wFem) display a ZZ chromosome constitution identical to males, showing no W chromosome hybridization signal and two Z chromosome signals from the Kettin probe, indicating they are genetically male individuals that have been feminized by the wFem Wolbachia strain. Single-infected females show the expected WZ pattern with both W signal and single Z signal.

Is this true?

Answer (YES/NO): NO